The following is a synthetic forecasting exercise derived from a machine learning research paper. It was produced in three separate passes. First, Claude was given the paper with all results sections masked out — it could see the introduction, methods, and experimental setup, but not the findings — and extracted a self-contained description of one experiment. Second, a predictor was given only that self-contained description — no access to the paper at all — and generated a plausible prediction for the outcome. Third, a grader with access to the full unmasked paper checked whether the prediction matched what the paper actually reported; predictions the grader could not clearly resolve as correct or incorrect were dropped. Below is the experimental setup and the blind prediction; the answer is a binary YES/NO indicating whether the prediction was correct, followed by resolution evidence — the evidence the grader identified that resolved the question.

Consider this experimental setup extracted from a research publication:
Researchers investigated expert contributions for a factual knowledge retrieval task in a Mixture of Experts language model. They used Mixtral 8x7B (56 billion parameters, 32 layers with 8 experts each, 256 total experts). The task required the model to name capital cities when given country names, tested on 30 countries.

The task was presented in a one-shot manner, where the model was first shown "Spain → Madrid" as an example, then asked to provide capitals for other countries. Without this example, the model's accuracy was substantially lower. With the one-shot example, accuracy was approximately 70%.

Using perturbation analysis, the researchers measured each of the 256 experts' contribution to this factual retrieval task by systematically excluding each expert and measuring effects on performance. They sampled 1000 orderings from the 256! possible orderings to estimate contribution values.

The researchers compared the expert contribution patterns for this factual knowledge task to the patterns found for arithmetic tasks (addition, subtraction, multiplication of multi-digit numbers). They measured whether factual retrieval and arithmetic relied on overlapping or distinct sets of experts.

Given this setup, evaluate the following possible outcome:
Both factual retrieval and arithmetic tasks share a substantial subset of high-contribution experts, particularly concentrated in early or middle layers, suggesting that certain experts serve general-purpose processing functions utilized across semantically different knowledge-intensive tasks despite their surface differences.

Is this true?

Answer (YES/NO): NO